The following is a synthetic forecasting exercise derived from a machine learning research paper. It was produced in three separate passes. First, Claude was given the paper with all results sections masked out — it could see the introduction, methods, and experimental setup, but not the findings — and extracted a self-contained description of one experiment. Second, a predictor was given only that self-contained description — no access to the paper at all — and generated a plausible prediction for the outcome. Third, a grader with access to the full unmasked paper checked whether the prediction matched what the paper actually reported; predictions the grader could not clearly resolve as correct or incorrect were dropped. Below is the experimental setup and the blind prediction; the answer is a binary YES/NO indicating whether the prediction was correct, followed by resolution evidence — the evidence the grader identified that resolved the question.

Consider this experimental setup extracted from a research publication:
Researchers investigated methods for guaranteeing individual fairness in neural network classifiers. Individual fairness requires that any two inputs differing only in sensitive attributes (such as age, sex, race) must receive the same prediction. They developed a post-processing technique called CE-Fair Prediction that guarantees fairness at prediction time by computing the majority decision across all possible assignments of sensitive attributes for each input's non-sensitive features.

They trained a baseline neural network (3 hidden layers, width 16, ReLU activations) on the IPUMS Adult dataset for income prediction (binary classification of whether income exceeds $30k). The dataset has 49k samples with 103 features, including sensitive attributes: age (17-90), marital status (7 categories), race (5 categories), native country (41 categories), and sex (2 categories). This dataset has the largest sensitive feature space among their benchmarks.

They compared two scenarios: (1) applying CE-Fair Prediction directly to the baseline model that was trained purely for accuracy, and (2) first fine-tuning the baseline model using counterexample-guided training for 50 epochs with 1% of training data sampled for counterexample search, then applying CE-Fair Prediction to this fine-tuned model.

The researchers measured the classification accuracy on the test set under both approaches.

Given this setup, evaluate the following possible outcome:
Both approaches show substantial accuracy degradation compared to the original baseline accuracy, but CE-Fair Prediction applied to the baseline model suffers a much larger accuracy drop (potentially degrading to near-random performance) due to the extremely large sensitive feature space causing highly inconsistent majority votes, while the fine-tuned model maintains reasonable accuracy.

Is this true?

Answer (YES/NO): NO